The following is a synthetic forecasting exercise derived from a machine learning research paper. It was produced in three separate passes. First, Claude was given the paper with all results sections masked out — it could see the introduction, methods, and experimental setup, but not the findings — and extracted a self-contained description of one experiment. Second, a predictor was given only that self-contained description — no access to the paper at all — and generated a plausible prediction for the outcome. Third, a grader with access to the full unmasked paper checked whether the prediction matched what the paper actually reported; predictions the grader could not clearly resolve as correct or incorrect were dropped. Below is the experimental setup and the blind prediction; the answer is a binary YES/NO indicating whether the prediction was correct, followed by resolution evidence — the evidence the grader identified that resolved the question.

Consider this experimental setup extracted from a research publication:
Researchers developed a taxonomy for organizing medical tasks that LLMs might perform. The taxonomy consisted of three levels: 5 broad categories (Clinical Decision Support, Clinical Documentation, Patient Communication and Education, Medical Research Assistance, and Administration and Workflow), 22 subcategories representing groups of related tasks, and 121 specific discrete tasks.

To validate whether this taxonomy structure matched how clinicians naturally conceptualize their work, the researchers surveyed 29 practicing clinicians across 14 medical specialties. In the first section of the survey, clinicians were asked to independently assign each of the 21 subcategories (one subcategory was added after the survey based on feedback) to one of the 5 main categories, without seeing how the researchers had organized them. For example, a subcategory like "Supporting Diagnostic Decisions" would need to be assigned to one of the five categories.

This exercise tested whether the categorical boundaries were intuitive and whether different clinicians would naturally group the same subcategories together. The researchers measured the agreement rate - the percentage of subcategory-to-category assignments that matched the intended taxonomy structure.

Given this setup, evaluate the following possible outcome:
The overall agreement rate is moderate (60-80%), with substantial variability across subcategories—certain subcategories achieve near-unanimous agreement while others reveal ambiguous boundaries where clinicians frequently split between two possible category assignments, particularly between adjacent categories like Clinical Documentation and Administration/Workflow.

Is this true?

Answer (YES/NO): NO